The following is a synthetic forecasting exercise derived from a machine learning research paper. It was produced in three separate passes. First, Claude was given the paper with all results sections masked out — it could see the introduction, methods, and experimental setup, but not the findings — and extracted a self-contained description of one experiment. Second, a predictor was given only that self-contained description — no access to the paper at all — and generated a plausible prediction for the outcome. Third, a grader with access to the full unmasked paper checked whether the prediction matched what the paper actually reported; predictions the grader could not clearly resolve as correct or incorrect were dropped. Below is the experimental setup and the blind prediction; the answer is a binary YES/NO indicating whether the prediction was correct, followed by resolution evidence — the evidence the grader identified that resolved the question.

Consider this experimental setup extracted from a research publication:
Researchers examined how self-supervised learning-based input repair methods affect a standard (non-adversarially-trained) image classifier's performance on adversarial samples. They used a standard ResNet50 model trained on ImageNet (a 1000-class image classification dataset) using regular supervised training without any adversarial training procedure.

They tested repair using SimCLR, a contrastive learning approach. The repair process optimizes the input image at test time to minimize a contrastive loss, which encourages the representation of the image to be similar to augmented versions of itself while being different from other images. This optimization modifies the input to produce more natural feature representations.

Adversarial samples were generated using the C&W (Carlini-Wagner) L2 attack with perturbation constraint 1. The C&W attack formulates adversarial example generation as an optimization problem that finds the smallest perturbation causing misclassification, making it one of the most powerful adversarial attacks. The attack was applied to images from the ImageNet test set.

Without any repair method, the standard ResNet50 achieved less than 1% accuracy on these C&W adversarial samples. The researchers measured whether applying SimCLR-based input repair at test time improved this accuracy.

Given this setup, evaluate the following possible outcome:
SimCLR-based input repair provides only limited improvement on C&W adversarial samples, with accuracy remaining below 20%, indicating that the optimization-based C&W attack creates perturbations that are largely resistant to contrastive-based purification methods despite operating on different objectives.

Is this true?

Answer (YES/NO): YES